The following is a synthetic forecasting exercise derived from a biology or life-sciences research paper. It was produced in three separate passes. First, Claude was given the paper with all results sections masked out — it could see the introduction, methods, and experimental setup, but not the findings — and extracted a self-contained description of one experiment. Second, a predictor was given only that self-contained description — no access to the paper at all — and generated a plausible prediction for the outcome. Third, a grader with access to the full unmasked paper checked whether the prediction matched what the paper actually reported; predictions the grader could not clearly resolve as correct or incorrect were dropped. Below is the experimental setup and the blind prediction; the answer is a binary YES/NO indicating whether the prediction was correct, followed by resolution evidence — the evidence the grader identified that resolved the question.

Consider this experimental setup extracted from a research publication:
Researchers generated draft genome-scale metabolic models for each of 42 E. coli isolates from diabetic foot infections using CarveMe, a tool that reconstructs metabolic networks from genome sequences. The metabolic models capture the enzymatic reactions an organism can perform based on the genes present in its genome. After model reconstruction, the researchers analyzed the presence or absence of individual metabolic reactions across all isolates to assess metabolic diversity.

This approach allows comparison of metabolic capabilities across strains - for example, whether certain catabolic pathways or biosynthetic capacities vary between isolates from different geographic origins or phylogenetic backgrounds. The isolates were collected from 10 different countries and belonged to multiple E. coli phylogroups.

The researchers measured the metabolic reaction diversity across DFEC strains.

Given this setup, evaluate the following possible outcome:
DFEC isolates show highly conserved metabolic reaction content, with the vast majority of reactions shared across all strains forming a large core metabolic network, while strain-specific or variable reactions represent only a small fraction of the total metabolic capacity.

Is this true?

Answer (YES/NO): NO